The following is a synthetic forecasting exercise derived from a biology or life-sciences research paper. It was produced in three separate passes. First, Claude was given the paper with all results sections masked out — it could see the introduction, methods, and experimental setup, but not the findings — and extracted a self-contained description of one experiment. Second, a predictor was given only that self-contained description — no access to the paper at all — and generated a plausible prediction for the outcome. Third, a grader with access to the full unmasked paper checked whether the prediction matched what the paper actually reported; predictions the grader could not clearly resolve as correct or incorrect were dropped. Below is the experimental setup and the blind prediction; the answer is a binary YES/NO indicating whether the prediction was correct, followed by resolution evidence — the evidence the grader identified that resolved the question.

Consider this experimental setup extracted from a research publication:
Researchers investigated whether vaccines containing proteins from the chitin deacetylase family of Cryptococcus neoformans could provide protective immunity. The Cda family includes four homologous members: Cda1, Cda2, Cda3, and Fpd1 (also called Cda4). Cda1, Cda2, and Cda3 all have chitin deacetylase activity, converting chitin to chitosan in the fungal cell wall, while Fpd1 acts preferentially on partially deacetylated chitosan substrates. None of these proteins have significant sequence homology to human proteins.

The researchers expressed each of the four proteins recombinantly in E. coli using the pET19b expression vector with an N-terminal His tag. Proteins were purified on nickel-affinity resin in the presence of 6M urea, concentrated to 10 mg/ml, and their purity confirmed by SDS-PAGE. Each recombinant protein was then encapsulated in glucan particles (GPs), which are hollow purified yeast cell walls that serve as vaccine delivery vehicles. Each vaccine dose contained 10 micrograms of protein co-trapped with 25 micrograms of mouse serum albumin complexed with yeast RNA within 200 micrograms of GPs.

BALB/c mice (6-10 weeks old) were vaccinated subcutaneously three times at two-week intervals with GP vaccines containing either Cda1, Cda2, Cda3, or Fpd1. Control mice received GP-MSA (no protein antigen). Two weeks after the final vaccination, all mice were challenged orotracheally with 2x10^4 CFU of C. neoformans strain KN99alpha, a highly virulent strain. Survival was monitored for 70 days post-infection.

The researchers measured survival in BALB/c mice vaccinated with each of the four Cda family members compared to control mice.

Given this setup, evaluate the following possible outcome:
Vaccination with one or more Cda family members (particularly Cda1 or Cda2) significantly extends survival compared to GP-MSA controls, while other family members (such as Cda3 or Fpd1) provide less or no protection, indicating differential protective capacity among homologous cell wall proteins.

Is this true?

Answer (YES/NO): NO